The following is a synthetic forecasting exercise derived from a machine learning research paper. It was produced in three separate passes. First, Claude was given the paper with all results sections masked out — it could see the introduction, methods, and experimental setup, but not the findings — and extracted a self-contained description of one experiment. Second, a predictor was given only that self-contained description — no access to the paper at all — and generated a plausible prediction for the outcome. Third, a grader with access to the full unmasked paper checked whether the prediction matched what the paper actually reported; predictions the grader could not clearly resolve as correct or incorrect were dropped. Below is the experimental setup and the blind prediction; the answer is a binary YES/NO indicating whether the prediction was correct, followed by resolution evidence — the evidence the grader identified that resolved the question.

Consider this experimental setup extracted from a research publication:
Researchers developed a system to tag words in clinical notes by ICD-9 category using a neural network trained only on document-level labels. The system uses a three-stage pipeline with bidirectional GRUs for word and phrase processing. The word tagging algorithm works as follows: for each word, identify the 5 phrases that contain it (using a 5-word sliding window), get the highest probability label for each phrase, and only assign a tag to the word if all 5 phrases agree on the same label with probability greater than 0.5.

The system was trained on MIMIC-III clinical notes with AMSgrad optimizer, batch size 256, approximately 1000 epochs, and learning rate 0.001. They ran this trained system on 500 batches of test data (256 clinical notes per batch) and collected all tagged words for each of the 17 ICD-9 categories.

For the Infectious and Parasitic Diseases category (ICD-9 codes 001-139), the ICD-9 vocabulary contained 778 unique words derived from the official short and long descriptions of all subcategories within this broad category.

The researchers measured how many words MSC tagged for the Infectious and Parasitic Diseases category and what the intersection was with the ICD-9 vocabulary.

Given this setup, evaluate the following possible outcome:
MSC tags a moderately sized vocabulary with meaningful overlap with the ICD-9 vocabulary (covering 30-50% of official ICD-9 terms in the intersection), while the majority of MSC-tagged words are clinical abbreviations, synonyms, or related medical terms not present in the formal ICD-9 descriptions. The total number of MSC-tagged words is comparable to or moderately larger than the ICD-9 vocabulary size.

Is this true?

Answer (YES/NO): NO